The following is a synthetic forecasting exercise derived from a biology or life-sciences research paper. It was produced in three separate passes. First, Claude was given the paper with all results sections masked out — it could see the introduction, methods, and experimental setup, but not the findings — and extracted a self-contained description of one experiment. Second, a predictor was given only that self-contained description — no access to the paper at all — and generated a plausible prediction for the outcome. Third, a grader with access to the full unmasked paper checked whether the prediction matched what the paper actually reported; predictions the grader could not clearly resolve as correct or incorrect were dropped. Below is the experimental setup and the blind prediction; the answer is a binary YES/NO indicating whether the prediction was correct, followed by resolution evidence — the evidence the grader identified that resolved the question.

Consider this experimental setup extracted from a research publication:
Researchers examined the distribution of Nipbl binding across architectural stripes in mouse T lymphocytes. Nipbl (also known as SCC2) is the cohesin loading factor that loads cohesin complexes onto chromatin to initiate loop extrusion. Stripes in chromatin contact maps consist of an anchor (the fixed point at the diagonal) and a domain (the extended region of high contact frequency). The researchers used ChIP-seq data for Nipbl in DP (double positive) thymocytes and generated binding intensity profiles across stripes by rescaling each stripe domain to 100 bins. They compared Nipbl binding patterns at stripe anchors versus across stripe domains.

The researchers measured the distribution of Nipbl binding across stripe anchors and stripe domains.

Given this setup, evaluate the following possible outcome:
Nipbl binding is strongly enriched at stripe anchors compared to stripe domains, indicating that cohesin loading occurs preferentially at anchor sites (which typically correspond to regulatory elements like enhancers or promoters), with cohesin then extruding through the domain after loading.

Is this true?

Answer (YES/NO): NO